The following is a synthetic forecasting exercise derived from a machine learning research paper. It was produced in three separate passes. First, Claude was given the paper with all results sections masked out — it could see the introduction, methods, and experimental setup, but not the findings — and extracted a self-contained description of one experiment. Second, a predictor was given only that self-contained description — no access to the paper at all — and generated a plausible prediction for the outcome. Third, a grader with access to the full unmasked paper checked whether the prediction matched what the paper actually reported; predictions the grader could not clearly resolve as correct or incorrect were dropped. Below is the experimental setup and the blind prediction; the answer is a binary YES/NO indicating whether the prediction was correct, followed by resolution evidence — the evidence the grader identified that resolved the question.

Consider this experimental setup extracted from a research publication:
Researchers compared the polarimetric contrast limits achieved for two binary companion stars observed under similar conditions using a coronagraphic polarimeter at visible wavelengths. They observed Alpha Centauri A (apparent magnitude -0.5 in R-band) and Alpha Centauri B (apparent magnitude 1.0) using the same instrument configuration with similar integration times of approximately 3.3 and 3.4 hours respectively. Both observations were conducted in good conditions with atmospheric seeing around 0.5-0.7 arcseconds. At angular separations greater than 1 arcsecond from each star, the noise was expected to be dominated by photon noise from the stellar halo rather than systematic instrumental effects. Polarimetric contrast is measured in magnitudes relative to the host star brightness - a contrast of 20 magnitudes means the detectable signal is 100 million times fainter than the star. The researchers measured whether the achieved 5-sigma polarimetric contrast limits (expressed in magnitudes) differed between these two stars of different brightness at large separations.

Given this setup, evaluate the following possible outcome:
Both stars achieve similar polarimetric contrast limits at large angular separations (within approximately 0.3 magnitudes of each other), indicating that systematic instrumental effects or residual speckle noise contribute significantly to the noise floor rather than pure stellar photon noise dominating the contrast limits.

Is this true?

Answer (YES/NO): NO